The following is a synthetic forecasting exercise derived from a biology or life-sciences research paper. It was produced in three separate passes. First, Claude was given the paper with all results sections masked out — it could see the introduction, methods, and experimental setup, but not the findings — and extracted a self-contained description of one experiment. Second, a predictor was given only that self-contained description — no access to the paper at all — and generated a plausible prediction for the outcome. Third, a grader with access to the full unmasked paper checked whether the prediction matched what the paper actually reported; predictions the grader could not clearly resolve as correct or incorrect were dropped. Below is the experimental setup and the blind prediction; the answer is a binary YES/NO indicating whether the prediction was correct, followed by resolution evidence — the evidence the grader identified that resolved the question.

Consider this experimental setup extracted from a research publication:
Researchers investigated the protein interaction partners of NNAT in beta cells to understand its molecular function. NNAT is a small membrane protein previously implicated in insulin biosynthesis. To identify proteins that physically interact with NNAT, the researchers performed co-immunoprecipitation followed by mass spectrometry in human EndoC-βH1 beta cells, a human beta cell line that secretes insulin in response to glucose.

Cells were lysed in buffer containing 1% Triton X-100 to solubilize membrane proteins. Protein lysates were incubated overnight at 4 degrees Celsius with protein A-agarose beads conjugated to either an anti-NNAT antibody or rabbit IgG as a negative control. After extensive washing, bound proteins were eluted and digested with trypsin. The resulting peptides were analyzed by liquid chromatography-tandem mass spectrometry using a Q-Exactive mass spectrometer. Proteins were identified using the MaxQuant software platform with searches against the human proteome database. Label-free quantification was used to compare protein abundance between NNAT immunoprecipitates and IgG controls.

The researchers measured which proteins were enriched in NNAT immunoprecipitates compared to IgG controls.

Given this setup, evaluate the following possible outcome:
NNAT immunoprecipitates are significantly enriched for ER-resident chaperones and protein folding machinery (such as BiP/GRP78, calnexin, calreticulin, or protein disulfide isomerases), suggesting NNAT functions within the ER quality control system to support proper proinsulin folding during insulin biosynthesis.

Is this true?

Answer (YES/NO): NO